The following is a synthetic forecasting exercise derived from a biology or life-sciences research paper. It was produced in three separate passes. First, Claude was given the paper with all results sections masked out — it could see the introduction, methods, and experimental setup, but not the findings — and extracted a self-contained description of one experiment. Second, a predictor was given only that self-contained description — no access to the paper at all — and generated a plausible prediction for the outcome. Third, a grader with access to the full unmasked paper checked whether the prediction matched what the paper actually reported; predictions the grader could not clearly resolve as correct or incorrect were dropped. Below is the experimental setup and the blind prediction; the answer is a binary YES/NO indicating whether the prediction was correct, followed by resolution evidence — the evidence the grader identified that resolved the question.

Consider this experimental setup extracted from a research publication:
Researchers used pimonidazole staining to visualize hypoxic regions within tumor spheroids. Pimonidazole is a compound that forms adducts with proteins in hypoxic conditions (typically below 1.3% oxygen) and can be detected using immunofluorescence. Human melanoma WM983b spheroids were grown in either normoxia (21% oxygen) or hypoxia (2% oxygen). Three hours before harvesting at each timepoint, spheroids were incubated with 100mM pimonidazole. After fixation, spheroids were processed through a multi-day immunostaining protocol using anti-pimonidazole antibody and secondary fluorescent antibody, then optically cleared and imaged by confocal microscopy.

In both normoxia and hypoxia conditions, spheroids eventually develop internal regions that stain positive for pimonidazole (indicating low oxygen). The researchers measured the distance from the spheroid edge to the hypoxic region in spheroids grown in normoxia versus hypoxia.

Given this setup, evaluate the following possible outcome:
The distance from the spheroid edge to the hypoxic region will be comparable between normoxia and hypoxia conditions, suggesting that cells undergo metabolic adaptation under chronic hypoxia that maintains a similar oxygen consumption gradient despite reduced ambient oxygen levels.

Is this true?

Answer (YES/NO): NO